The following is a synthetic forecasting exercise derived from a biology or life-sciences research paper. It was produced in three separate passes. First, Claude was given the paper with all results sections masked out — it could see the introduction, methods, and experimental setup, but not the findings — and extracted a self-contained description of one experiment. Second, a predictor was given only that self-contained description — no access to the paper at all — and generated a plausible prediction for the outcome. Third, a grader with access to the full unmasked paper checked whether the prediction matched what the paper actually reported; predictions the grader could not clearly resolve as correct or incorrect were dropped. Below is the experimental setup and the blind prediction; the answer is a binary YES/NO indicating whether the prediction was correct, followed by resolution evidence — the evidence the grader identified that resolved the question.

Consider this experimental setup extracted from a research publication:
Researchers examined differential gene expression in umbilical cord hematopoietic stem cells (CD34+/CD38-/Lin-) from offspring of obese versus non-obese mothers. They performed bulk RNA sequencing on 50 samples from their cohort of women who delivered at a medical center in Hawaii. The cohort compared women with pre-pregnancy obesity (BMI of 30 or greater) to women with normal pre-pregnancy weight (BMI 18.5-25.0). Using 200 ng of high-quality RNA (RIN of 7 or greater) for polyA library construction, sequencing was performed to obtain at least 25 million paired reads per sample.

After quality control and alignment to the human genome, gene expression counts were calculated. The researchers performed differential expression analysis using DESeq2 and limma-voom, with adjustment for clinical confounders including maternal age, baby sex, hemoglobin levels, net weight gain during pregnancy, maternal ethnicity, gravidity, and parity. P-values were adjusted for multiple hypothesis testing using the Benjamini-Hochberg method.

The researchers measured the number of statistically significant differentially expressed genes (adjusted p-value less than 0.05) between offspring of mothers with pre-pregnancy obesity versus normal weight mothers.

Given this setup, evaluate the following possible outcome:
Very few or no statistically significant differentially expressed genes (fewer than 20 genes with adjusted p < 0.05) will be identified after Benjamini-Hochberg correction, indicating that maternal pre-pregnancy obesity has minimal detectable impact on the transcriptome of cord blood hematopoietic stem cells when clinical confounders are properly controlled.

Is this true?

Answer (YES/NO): YES